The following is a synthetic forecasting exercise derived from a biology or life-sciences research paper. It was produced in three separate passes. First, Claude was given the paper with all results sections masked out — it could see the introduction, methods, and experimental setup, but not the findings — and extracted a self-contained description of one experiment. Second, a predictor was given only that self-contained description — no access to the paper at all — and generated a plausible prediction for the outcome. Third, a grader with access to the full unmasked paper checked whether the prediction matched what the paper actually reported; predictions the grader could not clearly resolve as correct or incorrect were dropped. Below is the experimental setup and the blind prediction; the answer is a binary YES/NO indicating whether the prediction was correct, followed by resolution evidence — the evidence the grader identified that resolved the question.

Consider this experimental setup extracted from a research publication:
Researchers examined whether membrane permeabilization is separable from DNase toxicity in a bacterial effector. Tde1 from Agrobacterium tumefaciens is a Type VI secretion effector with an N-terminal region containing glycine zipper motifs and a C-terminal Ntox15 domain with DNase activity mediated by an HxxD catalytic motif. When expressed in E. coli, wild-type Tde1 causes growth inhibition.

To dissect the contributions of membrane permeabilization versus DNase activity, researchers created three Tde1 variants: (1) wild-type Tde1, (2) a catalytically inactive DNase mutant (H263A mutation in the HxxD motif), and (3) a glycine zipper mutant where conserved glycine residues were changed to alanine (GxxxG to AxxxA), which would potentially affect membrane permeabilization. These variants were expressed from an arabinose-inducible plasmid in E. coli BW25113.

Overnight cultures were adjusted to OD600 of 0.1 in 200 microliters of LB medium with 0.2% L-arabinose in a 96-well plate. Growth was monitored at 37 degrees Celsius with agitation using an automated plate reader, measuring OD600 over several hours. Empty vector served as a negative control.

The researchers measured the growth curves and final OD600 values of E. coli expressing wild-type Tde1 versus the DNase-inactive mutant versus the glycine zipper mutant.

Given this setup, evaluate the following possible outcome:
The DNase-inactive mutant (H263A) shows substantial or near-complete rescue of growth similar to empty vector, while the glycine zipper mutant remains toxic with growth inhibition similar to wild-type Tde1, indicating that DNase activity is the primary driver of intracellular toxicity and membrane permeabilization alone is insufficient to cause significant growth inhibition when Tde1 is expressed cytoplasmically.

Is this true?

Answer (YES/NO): NO